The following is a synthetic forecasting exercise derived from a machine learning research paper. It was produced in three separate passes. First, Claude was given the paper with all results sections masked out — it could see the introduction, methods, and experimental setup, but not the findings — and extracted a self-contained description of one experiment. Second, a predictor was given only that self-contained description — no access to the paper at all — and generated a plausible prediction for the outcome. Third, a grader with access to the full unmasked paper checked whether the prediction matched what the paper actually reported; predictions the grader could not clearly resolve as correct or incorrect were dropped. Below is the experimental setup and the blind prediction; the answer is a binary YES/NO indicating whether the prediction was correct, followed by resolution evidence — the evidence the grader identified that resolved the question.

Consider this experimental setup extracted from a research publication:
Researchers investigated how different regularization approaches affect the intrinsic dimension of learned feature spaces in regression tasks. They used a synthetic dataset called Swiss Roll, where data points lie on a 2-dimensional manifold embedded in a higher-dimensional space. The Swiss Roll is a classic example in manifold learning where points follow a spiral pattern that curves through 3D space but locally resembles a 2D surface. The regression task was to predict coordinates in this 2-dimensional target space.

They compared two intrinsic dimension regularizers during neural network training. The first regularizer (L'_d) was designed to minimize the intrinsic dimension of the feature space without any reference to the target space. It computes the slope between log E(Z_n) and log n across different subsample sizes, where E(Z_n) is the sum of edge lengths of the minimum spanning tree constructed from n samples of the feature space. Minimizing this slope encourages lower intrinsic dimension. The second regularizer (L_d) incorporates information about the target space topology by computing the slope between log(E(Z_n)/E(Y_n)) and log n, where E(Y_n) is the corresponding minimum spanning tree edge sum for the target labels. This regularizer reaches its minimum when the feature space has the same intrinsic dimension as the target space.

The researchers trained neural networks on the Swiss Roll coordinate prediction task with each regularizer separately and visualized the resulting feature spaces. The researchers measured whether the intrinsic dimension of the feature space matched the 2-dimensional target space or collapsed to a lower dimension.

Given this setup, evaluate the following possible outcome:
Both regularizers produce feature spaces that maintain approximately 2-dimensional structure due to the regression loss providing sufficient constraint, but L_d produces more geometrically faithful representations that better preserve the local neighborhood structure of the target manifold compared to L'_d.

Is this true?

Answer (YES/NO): NO